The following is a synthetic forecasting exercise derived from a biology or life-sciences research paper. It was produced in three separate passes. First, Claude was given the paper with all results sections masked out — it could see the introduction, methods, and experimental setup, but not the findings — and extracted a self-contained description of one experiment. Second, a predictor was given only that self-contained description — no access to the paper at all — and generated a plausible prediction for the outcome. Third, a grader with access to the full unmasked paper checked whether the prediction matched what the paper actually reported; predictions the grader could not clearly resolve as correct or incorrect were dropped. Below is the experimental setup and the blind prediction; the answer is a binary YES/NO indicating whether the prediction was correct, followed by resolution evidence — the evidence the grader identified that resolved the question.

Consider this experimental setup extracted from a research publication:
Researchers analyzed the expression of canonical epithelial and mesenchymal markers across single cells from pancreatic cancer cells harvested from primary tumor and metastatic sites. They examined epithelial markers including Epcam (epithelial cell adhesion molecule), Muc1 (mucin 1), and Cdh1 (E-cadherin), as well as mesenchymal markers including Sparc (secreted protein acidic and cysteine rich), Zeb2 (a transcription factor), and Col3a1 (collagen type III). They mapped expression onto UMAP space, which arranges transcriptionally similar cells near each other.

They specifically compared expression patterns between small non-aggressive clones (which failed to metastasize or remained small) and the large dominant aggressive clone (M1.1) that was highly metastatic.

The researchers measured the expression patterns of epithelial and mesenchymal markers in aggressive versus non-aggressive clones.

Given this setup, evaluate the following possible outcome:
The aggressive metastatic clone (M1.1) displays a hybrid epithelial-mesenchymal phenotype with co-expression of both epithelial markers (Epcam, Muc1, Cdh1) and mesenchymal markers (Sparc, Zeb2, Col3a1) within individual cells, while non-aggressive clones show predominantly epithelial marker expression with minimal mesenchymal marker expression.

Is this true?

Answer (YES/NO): NO